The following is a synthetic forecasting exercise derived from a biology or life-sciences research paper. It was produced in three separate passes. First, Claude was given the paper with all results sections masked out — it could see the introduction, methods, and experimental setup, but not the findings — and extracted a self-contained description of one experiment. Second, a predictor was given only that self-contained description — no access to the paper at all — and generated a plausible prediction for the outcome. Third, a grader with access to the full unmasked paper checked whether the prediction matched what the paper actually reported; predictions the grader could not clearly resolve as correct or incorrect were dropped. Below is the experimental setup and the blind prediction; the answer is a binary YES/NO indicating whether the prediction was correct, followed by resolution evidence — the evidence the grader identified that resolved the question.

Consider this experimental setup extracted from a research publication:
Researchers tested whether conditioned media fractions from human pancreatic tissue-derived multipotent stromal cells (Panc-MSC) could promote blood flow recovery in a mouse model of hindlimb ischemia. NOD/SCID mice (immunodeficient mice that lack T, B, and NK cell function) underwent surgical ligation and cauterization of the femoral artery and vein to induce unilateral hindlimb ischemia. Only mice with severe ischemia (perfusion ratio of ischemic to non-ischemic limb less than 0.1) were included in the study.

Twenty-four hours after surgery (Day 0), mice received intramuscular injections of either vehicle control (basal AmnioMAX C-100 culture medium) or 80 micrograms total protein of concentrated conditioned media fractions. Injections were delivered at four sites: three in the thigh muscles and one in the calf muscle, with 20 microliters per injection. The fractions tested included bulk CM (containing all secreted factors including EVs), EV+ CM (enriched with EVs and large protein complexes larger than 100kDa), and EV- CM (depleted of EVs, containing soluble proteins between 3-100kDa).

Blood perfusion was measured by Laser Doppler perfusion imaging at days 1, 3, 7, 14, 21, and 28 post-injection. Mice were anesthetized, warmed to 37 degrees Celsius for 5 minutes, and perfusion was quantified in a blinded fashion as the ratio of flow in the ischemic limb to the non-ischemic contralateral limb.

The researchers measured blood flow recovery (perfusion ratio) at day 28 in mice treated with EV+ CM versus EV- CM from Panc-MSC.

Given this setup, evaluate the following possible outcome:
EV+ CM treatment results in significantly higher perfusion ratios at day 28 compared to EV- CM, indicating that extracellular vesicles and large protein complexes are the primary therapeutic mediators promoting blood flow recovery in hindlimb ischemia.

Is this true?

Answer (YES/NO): YES